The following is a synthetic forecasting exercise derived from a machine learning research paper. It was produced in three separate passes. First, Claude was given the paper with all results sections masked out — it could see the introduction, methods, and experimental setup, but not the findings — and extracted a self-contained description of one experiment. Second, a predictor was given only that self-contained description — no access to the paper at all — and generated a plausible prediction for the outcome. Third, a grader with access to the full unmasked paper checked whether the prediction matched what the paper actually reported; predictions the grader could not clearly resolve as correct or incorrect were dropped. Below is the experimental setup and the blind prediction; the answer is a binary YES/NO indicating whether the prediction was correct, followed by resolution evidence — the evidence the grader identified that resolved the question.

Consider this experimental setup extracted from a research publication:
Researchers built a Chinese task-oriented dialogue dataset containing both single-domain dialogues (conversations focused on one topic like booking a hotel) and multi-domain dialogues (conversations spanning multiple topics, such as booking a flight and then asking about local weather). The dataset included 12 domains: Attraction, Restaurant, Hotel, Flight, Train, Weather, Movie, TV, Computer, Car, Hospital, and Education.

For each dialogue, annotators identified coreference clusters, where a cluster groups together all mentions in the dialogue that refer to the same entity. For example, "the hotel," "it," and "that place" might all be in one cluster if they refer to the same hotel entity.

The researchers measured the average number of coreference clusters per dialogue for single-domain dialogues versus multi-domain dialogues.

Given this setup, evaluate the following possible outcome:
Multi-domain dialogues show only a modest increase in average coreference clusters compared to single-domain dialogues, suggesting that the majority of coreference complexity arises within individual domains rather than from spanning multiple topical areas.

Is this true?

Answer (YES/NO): NO